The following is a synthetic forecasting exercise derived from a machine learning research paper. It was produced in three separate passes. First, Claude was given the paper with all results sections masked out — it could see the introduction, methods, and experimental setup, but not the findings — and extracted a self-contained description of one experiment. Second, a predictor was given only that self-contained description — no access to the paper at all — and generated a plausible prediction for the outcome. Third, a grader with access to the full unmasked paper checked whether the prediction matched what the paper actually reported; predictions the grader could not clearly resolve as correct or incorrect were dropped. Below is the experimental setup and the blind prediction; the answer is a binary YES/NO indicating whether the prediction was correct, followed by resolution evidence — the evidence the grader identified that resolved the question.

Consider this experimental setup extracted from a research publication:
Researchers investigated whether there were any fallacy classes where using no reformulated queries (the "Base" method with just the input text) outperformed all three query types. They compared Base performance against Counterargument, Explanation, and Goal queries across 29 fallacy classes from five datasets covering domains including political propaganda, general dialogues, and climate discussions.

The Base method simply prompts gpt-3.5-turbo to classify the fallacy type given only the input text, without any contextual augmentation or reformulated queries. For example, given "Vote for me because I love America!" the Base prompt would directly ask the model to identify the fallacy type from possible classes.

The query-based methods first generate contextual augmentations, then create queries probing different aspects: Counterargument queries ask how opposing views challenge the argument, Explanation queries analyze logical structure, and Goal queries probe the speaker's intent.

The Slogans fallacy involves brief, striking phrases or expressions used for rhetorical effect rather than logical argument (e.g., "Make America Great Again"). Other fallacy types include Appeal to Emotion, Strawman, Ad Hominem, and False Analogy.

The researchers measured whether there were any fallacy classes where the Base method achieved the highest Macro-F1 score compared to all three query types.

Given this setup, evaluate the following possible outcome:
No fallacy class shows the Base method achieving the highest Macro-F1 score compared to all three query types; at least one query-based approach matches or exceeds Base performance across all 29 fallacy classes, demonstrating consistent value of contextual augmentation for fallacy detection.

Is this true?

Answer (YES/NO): NO